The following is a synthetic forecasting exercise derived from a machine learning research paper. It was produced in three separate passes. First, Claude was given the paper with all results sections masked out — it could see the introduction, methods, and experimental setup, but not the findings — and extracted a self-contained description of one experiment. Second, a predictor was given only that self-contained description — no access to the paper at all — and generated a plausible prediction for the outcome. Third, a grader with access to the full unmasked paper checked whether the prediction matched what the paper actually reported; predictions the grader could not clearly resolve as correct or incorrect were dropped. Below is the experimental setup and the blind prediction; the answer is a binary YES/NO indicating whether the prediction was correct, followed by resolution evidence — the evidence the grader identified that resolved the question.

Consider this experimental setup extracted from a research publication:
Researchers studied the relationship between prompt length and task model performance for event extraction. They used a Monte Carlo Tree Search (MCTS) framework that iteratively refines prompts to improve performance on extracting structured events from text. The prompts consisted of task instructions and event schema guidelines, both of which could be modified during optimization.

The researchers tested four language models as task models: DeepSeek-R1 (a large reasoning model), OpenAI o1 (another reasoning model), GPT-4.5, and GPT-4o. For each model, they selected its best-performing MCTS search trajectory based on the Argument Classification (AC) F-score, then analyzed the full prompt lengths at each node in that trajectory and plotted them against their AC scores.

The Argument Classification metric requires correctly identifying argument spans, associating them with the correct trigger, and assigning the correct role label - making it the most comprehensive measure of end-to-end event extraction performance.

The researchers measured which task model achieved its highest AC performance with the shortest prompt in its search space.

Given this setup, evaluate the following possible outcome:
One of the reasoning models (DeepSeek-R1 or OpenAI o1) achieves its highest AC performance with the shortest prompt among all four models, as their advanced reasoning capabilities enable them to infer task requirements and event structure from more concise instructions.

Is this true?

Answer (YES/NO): YES